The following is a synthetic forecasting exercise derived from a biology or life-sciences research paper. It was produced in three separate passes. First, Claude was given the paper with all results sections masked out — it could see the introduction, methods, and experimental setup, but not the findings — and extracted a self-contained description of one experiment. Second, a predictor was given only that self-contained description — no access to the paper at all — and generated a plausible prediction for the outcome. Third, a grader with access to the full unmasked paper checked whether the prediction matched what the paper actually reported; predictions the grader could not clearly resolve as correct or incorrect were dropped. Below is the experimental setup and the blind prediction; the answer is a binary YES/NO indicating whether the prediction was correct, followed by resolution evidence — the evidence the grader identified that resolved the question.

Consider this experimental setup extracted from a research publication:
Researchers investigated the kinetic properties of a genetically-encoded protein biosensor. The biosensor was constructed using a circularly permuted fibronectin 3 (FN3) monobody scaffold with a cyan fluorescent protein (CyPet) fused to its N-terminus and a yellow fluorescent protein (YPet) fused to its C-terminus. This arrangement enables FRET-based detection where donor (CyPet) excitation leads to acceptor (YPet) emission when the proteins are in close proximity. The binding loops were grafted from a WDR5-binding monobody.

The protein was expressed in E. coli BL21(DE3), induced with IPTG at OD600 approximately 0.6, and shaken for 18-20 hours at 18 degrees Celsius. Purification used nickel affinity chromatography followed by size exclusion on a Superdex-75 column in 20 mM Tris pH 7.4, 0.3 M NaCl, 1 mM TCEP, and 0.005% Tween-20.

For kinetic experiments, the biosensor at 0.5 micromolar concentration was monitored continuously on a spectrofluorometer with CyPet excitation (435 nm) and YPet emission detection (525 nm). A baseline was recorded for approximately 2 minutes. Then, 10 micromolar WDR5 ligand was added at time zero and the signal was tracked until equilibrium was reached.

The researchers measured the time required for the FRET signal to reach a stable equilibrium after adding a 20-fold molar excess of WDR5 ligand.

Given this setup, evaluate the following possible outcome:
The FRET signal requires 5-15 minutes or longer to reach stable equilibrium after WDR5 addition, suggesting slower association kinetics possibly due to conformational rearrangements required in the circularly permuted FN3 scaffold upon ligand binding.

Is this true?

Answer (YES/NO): NO